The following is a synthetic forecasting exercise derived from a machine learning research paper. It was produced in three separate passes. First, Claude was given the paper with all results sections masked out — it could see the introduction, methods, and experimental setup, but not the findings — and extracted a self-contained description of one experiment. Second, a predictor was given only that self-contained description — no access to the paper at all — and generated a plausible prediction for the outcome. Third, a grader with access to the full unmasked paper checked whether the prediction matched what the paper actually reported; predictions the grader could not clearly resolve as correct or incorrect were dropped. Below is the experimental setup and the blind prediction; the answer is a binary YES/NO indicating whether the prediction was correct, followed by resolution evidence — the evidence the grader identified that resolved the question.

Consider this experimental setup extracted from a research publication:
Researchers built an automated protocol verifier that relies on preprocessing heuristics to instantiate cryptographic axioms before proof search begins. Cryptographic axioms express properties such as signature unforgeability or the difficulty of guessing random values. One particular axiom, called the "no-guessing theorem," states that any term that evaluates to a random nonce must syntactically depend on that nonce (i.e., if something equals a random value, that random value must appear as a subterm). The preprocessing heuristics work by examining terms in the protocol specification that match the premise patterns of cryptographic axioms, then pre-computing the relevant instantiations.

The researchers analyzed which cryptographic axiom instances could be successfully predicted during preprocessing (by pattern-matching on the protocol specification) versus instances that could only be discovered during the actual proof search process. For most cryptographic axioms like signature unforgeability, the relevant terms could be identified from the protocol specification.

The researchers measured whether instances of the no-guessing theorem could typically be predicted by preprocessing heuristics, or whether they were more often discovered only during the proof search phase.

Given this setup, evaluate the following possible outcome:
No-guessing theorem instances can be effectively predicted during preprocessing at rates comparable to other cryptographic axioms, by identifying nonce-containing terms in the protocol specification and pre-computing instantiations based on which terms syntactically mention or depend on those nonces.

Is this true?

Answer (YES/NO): NO